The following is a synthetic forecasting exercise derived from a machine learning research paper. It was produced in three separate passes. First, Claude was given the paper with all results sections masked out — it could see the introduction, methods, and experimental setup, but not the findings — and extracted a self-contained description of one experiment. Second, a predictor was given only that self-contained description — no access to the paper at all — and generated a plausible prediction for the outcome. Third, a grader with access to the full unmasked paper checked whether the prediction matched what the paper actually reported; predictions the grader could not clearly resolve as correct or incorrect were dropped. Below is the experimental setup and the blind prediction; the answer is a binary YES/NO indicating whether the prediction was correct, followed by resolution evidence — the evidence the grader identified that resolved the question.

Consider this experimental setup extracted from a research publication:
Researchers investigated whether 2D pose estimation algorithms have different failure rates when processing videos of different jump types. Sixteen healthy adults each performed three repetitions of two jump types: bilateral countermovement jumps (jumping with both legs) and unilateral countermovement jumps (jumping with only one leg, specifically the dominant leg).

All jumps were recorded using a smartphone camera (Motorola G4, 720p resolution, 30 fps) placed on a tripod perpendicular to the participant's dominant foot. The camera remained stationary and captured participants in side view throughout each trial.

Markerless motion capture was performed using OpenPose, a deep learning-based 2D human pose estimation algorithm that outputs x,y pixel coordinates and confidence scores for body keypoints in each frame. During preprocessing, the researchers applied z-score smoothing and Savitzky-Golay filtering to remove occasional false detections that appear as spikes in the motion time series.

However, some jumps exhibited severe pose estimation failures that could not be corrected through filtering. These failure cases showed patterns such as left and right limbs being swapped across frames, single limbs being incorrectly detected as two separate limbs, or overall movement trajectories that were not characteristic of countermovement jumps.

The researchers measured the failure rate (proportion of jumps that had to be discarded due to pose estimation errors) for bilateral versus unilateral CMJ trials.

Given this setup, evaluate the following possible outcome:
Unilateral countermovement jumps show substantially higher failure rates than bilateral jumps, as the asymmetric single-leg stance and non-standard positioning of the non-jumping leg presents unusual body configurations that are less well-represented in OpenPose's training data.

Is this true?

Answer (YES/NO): YES